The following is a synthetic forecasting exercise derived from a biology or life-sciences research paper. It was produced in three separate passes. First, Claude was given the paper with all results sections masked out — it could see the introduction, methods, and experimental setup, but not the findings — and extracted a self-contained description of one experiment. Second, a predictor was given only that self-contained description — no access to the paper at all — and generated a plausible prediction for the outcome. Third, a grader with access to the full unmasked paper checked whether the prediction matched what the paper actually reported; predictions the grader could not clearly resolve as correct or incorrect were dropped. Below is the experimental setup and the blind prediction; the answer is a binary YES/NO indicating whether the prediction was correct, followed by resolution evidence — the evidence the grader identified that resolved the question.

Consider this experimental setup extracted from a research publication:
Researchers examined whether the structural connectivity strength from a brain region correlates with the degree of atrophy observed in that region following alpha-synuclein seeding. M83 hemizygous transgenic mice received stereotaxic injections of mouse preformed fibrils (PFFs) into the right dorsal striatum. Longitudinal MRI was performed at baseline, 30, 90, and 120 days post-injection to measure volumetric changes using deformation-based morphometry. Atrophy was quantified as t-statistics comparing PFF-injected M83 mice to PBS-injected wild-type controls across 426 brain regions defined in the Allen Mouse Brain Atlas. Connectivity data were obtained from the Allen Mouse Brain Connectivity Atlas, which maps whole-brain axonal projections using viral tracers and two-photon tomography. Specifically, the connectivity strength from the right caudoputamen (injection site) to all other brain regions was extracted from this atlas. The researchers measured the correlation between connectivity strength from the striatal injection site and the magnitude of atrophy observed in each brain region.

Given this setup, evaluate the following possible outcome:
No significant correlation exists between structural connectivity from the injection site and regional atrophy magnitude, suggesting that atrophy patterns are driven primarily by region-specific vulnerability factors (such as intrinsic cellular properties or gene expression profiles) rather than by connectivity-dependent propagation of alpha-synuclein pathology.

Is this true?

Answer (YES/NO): YES